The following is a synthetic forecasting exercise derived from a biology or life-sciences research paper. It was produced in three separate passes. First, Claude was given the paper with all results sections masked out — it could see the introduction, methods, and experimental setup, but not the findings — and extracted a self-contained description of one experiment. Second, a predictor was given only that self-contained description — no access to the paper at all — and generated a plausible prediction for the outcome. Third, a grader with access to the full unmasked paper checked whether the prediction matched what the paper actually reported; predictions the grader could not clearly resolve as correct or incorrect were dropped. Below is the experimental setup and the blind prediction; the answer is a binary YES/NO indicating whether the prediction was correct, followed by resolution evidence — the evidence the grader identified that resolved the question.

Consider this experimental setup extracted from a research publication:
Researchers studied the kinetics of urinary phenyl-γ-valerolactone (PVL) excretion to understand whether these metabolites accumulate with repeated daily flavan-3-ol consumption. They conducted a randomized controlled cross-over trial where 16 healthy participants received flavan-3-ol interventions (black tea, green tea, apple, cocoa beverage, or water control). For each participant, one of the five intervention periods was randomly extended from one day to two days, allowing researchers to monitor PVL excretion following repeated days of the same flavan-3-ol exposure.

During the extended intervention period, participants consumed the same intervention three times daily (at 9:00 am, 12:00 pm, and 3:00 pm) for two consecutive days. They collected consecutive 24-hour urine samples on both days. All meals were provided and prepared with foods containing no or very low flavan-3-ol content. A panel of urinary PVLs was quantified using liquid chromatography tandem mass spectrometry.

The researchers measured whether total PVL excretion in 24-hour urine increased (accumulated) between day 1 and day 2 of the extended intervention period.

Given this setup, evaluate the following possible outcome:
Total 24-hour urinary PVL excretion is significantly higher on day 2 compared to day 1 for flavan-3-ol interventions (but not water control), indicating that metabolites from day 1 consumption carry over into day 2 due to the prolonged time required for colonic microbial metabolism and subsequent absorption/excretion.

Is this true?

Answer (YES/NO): NO